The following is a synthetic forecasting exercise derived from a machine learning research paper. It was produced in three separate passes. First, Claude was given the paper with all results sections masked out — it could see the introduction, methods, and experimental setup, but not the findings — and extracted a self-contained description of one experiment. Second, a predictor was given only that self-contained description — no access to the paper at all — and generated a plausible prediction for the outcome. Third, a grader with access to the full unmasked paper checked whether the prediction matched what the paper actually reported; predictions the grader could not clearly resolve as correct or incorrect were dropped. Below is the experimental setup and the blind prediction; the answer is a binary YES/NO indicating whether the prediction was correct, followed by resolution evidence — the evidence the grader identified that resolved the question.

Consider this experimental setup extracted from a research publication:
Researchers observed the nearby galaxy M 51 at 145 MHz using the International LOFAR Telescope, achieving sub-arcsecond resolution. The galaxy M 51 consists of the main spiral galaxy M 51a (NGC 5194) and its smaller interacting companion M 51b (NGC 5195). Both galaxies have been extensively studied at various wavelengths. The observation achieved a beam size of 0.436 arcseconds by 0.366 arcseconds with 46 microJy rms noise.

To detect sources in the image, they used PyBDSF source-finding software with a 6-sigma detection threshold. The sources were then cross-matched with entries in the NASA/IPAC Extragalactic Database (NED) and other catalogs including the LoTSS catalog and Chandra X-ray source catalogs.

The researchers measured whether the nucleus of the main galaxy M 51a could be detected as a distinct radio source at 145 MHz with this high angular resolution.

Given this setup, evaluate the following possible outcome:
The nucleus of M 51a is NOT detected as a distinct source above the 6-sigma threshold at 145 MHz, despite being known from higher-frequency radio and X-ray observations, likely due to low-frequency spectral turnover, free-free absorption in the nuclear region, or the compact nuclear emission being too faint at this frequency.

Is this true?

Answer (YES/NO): NO